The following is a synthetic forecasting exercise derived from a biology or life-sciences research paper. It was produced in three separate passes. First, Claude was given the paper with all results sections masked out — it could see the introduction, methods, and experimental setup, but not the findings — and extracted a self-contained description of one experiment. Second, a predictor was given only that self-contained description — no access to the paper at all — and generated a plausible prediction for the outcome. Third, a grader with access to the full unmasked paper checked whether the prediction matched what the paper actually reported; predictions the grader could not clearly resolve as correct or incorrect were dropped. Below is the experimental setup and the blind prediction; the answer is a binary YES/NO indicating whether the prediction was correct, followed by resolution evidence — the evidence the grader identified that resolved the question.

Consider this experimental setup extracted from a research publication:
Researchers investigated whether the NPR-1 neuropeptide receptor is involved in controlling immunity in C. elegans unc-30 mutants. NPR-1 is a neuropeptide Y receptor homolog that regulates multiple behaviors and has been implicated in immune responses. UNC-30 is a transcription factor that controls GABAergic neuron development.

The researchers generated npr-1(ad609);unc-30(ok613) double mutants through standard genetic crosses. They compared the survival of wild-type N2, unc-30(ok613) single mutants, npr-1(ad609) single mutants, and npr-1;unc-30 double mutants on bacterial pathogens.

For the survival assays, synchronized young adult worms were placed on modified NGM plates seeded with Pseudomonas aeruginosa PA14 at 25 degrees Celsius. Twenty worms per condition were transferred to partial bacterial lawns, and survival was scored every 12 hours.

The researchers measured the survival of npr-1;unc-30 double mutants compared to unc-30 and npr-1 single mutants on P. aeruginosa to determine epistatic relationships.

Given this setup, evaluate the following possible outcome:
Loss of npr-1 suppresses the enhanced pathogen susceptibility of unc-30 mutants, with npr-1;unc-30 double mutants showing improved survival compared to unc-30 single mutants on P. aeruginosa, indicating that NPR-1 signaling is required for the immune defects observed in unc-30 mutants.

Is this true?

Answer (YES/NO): NO